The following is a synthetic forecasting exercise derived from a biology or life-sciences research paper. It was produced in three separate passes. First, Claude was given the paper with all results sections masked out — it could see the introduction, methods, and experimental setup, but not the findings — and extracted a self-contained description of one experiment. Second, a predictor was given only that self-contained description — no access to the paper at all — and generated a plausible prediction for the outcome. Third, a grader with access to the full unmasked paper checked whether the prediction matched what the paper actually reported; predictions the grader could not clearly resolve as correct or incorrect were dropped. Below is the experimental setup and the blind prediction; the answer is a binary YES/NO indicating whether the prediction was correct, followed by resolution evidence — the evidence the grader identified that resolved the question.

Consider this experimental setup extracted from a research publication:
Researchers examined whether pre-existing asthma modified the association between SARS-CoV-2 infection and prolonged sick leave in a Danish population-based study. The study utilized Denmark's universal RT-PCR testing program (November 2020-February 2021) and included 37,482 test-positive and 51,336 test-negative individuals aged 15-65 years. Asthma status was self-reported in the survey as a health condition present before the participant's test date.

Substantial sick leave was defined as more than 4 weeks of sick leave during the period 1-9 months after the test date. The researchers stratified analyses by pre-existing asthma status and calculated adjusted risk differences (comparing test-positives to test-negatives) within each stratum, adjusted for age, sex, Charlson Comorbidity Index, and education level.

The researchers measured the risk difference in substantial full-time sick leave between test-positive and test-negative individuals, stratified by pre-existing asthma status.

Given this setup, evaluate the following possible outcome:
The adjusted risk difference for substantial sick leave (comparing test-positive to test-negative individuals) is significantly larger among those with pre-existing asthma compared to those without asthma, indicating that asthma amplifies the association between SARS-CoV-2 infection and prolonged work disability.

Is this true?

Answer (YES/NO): YES